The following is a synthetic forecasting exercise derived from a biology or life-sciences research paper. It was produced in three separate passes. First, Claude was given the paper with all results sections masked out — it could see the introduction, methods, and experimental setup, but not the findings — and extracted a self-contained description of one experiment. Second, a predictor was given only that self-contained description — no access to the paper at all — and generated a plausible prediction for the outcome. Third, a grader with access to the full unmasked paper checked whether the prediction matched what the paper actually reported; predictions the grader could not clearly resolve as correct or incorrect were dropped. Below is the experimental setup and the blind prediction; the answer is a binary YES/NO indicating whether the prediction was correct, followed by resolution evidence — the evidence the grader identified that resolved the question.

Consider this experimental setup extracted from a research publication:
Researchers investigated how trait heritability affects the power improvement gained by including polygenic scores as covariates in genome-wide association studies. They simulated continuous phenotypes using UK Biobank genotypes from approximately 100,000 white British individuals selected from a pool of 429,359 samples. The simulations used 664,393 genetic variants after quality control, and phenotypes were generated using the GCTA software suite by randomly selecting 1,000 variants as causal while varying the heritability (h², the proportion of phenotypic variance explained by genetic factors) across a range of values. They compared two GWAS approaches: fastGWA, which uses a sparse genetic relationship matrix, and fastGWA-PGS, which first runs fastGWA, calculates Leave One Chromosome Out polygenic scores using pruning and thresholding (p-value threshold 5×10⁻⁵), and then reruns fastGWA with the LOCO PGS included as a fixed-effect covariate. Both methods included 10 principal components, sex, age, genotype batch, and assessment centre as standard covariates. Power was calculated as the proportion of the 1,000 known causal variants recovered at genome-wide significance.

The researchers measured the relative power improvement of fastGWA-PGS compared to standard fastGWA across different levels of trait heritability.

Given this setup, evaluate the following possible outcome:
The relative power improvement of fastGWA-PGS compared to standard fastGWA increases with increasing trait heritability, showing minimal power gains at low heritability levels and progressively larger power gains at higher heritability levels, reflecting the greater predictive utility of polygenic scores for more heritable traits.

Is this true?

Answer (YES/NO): YES